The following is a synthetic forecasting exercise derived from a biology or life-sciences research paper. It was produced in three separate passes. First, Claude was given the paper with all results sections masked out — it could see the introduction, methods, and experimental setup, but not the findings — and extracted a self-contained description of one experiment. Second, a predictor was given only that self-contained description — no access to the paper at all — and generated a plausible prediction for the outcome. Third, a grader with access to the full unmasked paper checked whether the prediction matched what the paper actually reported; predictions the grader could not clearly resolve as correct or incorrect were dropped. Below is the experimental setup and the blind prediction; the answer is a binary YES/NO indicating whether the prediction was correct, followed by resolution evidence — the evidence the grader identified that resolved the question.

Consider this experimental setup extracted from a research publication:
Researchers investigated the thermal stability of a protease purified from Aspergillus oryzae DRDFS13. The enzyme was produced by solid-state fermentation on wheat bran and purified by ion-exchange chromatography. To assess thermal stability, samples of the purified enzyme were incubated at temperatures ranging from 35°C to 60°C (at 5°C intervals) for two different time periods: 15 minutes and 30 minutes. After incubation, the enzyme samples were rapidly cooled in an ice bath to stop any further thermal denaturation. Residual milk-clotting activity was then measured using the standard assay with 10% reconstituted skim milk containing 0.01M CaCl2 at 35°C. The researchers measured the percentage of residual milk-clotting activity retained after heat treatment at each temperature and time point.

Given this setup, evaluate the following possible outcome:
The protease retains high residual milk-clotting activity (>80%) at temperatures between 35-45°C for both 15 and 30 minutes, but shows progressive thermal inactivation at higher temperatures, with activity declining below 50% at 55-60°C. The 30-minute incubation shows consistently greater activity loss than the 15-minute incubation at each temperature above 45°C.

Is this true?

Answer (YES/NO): YES